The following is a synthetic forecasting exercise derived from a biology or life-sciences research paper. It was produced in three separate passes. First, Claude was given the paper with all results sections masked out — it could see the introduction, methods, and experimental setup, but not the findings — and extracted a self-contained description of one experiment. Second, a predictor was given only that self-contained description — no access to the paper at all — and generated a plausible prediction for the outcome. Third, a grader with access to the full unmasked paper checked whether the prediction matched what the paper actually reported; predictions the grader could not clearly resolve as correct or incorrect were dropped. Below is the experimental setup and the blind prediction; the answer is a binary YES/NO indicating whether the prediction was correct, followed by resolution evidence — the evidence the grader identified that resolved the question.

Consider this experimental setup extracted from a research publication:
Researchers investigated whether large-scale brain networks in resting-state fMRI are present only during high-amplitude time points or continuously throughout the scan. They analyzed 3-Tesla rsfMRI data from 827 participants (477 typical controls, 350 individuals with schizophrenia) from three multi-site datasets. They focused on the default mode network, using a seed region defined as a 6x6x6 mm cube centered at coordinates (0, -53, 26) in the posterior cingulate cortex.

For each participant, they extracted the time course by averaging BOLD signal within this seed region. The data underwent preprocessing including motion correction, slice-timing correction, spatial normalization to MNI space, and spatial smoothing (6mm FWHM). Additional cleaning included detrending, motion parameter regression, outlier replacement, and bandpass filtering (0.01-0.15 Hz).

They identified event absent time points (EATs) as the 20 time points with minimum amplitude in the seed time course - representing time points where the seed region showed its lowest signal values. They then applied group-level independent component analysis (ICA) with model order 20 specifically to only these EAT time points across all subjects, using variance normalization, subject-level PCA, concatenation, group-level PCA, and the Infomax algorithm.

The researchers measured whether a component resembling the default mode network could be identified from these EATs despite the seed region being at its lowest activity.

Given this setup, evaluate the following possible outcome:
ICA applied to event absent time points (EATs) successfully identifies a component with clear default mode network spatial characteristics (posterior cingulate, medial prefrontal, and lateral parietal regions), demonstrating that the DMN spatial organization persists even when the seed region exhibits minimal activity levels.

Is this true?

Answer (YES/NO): YES